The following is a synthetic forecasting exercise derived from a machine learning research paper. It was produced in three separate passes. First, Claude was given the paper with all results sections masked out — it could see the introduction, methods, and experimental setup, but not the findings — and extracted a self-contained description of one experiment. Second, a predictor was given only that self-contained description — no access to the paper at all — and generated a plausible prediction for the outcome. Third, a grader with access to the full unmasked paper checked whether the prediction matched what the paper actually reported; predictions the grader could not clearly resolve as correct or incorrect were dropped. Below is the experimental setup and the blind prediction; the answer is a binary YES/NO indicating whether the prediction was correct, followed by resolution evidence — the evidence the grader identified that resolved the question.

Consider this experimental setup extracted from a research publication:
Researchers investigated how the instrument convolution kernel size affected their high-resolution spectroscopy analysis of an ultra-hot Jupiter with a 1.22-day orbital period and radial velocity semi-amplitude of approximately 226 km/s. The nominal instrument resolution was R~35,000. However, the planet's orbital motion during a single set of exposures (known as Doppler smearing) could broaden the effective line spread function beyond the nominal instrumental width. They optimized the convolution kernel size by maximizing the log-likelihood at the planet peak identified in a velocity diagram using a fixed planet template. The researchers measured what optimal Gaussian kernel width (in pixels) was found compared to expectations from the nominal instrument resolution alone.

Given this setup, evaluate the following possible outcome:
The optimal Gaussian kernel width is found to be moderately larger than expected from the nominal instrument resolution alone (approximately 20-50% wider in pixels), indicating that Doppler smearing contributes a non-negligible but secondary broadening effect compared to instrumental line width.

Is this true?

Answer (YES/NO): NO